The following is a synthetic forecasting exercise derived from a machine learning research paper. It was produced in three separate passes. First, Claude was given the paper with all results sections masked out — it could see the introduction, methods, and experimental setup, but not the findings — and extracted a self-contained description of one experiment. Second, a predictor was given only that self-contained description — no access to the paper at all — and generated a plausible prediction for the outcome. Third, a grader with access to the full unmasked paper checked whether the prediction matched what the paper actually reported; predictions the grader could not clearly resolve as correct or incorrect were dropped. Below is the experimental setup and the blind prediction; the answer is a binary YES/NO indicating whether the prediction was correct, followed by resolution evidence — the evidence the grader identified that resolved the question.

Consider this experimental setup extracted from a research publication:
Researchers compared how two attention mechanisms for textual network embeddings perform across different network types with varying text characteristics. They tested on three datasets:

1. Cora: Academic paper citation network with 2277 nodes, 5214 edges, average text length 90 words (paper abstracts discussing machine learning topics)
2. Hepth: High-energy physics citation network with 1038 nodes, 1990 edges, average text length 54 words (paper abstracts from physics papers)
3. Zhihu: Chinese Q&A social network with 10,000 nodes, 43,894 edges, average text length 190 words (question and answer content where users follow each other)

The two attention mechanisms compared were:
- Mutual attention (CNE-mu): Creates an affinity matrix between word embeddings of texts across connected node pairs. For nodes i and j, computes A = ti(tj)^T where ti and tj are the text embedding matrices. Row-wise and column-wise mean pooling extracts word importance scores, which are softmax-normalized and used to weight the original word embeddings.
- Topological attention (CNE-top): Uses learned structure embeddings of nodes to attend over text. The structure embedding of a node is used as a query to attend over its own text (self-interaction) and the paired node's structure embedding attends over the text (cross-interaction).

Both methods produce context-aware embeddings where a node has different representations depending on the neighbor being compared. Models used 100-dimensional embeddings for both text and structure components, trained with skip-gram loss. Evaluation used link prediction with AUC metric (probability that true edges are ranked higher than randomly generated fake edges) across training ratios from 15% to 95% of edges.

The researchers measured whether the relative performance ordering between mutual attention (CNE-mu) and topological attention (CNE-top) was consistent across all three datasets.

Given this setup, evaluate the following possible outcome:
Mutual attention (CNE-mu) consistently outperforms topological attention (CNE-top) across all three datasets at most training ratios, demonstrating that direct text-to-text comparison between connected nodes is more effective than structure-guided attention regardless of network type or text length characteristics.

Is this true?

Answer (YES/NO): NO